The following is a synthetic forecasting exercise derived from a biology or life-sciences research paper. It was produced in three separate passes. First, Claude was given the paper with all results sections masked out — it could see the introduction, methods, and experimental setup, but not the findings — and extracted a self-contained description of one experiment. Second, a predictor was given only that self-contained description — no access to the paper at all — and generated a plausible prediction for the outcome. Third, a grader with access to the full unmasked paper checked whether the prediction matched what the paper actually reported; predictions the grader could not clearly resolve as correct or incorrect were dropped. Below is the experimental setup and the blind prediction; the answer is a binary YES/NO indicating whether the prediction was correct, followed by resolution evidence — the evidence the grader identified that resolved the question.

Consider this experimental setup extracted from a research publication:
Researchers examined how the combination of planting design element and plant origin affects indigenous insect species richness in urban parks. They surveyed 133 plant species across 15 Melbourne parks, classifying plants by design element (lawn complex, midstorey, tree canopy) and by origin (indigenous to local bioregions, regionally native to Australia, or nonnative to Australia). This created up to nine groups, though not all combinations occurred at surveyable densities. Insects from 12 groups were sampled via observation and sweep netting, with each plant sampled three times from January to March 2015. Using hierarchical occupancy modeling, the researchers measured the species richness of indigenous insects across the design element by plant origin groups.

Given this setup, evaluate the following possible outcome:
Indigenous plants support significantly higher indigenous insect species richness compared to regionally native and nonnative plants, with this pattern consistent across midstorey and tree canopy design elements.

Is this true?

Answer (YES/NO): YES